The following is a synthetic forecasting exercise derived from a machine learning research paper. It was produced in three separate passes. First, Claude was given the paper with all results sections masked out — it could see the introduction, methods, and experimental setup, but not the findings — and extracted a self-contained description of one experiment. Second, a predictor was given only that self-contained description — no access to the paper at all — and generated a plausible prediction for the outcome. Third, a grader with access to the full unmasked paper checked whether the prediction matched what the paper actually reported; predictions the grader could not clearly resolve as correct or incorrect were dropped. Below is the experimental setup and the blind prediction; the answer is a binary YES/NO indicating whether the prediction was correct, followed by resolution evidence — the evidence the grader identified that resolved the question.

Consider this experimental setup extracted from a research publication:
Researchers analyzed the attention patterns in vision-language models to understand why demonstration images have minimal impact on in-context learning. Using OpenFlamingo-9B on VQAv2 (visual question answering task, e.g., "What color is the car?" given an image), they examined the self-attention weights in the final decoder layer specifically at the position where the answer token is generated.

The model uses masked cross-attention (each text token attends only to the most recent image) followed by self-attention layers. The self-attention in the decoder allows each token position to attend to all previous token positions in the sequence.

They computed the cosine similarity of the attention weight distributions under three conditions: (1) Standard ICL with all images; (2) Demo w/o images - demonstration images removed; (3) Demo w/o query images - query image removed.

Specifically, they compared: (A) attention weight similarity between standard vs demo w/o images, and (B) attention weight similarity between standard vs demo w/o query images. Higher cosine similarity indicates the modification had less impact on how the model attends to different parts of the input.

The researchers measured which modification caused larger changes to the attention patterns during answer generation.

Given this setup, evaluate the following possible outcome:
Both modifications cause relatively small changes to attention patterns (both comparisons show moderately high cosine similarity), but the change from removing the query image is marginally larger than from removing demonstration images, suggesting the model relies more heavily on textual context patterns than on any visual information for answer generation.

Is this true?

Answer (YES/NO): NO